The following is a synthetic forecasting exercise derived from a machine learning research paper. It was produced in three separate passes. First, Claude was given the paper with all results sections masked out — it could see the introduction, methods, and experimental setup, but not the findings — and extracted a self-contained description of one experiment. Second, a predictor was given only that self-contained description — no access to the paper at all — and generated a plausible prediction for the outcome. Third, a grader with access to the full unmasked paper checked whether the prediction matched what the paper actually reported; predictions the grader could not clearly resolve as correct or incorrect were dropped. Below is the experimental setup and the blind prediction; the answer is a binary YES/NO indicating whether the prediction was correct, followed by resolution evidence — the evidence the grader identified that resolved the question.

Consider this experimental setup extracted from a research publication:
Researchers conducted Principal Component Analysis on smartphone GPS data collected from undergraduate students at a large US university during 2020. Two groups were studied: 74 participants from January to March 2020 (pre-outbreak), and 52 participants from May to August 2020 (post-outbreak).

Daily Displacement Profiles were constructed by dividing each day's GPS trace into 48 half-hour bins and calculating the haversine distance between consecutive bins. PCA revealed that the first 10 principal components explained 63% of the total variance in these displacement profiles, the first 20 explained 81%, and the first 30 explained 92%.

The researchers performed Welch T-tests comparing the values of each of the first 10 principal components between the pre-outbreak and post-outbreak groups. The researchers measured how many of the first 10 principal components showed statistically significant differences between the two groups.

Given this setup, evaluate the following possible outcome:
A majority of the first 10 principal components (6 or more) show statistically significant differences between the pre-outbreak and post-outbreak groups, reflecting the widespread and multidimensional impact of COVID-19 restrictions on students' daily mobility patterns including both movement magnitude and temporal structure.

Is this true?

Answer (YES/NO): NO